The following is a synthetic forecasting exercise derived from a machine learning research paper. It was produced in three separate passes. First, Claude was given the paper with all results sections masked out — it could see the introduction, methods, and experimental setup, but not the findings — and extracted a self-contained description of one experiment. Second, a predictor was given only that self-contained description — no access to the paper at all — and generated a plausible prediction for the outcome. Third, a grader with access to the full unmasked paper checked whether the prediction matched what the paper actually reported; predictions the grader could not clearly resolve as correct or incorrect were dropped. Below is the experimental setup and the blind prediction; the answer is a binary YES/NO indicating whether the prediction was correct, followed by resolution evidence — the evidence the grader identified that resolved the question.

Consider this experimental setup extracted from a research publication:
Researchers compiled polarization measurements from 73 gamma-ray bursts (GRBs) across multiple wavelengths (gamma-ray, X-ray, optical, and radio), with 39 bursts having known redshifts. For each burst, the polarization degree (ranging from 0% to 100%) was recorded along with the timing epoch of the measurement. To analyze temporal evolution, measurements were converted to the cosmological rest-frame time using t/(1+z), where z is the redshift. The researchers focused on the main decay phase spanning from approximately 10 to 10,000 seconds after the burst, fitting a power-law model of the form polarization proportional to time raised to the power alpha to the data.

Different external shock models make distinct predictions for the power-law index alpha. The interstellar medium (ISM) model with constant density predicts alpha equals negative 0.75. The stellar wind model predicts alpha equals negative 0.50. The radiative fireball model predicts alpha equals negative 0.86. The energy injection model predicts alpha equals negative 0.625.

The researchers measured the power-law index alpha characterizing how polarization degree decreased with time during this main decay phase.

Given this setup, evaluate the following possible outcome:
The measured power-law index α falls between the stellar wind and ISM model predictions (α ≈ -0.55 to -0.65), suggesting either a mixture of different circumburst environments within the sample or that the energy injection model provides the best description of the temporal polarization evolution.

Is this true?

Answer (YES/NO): NO